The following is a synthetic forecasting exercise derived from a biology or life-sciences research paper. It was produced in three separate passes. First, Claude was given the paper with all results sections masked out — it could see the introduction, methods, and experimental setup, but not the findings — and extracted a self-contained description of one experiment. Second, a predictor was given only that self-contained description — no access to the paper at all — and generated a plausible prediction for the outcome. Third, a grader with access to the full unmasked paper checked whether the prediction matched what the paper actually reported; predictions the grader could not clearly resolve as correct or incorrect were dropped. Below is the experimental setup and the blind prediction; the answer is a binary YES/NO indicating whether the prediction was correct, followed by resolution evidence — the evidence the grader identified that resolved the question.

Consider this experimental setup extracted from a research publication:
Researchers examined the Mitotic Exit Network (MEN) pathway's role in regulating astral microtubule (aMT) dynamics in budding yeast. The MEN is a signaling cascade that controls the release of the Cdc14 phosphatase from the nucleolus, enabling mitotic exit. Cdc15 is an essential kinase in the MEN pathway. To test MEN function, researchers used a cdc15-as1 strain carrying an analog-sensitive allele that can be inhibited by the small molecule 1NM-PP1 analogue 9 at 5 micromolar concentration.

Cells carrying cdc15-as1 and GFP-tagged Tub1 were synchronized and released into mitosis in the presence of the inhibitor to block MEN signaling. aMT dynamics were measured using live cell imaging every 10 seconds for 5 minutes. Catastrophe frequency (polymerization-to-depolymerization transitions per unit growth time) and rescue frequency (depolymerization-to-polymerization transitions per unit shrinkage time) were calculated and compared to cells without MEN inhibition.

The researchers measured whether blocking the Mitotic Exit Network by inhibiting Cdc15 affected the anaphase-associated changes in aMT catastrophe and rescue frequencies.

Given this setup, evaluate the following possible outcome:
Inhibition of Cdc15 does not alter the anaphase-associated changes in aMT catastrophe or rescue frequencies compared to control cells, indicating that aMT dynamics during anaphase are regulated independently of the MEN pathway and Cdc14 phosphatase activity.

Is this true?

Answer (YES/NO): YES